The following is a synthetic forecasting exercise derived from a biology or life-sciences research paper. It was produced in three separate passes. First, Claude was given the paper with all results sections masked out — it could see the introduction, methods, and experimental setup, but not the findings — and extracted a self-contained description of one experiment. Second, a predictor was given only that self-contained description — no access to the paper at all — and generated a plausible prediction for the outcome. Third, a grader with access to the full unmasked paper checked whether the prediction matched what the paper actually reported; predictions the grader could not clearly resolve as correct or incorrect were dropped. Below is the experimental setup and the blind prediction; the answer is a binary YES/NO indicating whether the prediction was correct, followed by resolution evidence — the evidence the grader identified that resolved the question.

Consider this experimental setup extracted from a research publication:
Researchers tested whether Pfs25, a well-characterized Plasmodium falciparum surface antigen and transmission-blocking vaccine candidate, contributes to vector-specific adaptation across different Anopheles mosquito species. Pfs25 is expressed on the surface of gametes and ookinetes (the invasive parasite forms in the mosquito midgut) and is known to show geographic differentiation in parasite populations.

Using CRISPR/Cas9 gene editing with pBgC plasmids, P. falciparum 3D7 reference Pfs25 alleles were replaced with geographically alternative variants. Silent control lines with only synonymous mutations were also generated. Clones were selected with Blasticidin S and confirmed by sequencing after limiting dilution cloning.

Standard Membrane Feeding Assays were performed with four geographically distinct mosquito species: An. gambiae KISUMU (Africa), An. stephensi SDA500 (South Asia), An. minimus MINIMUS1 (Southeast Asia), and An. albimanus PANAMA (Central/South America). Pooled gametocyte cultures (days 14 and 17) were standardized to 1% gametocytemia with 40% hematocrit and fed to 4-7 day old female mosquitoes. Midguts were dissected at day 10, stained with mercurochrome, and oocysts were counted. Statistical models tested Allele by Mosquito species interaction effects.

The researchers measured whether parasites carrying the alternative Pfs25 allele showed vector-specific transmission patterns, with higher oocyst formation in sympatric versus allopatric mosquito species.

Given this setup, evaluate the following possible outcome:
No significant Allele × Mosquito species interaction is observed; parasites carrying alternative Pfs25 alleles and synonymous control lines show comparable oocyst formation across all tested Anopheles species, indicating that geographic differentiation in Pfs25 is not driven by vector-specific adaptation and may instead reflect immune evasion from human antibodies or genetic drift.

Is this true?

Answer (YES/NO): YES